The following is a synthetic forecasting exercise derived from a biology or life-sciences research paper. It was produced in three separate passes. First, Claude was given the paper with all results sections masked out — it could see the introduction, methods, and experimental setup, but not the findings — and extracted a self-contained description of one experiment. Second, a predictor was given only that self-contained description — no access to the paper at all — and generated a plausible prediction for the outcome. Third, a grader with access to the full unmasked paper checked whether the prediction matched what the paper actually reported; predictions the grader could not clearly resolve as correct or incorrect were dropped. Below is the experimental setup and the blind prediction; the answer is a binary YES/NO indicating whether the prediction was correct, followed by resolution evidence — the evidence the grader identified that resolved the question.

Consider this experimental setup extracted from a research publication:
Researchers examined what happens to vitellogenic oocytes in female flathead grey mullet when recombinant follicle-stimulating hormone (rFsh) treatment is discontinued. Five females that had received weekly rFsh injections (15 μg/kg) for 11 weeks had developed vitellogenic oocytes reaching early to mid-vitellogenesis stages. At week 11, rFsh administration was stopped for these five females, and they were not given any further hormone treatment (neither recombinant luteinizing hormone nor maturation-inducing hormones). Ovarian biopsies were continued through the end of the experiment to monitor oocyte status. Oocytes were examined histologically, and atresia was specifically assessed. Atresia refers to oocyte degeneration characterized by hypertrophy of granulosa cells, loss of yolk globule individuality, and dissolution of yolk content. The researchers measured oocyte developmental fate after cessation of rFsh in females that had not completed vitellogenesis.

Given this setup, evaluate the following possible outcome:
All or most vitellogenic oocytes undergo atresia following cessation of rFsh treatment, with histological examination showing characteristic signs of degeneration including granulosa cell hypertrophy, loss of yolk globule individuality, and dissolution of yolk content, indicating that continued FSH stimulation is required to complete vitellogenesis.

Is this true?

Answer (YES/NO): NO